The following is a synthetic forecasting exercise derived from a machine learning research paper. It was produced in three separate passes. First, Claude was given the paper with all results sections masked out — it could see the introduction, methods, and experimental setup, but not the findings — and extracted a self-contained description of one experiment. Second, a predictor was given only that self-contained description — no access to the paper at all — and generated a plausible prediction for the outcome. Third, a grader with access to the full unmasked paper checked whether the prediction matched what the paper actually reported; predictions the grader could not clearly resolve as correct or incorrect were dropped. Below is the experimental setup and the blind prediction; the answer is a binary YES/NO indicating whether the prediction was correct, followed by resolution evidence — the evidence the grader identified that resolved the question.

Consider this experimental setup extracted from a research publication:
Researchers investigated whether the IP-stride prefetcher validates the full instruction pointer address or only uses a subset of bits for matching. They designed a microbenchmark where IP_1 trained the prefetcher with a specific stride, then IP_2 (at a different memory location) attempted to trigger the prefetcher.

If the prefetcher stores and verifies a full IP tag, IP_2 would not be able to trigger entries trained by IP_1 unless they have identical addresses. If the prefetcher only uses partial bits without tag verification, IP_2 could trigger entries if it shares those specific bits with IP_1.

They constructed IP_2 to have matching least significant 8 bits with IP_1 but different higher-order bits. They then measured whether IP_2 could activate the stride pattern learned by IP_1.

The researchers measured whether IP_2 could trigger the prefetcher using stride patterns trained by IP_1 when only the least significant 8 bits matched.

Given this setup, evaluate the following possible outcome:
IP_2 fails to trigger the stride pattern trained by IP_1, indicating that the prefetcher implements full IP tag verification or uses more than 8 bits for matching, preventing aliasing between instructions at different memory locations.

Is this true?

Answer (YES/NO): NO